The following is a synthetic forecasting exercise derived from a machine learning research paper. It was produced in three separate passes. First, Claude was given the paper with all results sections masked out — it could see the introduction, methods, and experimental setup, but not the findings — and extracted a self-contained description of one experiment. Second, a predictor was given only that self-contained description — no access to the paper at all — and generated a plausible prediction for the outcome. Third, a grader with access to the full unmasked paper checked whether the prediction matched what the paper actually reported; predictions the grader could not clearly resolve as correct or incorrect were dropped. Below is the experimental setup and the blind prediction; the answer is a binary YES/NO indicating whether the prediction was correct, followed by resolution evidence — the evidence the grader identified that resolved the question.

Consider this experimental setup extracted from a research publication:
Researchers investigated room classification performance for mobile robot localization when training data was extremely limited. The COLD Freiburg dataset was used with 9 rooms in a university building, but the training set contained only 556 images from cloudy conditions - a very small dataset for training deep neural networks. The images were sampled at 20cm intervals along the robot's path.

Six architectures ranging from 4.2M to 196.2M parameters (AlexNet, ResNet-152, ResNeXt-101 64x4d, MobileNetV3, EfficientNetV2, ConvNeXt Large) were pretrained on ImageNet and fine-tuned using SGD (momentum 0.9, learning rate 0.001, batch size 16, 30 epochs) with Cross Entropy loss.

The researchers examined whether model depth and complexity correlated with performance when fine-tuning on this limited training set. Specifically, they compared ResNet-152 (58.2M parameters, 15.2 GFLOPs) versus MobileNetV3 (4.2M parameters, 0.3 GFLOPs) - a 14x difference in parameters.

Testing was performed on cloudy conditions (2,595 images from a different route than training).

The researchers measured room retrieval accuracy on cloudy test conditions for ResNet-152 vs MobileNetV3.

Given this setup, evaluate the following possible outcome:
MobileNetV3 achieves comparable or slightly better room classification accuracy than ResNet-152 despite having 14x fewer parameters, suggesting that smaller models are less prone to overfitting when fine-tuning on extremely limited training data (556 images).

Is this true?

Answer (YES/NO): YES